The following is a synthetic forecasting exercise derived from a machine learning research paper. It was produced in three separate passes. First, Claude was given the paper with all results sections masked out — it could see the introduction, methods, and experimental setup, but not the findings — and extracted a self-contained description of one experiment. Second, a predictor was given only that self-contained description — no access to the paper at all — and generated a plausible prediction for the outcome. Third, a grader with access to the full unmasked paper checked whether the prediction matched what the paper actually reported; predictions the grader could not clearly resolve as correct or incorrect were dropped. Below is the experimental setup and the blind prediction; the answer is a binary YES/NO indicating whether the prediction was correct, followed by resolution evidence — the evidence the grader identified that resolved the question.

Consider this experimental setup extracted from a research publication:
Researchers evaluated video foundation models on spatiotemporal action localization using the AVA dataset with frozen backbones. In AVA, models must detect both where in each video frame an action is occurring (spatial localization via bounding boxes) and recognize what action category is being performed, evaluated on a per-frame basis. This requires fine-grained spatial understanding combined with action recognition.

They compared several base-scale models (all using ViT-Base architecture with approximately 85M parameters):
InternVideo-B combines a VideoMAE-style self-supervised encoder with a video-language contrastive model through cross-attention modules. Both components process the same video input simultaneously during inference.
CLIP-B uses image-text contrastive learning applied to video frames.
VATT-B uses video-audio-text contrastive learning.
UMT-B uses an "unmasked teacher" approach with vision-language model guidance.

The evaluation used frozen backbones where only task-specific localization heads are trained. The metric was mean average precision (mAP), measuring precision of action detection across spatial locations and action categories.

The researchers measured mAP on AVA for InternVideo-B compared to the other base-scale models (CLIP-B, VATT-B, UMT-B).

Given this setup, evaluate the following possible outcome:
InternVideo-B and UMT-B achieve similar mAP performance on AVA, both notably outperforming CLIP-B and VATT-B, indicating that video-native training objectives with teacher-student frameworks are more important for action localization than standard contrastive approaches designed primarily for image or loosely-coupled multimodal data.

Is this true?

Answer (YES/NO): NO